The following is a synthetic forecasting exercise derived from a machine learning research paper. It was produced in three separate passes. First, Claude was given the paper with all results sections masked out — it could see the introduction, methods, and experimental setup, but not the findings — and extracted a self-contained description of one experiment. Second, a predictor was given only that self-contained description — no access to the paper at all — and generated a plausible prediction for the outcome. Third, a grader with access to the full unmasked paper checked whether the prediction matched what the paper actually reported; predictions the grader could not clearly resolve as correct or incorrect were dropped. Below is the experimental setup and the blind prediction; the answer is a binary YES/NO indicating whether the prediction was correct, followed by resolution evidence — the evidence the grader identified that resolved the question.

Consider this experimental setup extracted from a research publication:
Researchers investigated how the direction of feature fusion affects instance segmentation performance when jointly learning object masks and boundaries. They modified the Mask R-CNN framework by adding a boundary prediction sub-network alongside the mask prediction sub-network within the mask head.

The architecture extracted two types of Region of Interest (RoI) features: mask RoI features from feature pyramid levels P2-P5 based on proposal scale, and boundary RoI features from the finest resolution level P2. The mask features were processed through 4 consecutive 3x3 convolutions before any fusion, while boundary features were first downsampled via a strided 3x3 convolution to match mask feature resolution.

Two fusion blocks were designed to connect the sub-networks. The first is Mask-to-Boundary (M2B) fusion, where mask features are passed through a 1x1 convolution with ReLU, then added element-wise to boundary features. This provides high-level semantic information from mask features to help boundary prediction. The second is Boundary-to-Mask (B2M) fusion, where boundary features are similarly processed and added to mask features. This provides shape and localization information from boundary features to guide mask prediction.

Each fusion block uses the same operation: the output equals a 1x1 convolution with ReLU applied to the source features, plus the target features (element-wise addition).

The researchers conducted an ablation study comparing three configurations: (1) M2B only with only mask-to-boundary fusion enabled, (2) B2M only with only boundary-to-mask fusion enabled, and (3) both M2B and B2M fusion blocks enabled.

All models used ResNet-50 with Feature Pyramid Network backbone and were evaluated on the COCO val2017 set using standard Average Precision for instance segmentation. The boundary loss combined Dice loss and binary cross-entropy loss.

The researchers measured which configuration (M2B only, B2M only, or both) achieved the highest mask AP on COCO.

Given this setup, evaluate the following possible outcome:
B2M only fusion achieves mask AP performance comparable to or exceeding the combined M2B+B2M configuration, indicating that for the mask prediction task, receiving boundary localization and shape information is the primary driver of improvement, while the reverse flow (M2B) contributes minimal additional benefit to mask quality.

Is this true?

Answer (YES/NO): NO